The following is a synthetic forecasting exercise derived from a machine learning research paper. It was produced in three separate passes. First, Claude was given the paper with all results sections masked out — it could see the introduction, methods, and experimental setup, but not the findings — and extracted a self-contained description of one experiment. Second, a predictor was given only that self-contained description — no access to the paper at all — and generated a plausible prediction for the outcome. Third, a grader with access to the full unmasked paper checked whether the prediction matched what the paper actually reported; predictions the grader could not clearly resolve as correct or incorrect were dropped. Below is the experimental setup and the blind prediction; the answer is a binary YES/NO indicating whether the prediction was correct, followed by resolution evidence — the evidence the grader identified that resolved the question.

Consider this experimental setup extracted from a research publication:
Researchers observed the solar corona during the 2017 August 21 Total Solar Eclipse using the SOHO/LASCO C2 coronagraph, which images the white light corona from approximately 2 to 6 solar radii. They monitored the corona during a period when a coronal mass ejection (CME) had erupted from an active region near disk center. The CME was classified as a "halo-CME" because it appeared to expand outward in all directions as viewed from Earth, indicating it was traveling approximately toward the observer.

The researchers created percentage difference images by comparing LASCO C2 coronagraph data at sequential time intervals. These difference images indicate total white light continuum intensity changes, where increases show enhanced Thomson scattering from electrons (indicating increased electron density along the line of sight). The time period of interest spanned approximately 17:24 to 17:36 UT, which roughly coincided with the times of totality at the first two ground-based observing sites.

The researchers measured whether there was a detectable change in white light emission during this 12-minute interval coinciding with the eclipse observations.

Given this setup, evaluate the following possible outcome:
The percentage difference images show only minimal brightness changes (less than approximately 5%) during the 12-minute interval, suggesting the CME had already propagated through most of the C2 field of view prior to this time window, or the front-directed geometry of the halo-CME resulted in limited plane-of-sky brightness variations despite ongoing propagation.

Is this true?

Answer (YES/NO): NO